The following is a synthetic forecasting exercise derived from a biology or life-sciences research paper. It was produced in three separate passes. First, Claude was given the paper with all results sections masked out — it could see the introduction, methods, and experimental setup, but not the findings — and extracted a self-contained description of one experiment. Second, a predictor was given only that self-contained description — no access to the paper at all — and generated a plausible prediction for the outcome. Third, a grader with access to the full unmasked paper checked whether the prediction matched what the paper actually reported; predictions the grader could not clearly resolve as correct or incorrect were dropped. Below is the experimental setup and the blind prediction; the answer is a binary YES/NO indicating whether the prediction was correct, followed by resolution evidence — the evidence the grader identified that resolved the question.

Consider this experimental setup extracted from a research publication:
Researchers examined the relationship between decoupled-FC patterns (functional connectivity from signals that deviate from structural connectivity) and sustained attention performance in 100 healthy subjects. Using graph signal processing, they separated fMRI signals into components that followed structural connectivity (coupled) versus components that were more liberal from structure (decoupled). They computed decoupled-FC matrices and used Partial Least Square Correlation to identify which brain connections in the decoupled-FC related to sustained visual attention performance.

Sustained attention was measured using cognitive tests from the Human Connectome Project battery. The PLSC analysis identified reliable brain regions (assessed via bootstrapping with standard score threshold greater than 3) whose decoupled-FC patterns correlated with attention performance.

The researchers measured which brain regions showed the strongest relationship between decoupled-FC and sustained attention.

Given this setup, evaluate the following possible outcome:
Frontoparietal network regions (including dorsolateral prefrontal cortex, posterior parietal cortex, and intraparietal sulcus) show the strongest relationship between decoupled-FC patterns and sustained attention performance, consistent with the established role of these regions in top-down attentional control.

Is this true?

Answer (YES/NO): YES